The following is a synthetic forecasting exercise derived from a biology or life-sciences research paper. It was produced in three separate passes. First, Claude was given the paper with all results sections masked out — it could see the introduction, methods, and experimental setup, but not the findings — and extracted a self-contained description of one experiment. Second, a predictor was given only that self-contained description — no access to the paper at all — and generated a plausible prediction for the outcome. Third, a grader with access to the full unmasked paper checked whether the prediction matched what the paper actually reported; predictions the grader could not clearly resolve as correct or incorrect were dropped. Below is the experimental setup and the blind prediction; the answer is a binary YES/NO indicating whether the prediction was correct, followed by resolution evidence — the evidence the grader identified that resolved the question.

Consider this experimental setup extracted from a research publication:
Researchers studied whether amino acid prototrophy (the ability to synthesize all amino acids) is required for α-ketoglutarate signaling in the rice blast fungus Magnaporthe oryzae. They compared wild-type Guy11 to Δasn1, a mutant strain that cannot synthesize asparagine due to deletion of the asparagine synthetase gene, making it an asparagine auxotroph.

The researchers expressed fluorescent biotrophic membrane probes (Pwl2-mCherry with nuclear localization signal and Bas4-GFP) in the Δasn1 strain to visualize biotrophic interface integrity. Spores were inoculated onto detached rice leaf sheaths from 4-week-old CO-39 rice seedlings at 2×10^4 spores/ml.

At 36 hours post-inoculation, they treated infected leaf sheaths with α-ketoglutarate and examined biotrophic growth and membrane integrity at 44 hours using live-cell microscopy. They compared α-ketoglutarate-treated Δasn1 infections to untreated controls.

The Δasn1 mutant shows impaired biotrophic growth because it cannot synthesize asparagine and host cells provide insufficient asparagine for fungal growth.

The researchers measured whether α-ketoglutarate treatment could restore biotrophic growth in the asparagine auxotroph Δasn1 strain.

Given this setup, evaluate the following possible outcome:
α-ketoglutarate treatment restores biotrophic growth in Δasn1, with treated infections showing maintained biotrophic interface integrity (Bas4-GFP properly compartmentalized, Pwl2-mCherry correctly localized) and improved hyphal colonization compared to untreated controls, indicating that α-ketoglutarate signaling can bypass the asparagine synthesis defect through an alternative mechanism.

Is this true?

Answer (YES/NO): YES